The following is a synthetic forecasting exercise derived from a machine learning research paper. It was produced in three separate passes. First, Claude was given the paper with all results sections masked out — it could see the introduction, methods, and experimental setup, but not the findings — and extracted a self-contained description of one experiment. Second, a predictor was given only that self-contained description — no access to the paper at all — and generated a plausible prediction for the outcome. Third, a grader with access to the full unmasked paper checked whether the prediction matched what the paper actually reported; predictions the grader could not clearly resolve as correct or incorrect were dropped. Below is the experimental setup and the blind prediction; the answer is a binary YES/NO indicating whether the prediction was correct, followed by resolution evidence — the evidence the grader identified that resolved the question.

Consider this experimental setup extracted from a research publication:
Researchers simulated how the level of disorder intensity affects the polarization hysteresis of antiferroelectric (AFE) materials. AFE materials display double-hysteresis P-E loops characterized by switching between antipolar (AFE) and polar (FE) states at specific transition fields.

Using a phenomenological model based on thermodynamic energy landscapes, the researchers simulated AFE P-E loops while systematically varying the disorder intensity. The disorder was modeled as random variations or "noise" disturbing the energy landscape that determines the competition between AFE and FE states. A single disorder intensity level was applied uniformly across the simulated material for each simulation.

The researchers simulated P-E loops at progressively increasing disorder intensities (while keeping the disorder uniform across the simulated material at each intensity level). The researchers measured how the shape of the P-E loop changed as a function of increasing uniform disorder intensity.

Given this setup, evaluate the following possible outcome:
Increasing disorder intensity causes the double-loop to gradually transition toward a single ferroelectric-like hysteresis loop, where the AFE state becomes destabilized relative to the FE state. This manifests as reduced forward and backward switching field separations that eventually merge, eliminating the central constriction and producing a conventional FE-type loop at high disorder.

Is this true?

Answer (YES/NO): NO